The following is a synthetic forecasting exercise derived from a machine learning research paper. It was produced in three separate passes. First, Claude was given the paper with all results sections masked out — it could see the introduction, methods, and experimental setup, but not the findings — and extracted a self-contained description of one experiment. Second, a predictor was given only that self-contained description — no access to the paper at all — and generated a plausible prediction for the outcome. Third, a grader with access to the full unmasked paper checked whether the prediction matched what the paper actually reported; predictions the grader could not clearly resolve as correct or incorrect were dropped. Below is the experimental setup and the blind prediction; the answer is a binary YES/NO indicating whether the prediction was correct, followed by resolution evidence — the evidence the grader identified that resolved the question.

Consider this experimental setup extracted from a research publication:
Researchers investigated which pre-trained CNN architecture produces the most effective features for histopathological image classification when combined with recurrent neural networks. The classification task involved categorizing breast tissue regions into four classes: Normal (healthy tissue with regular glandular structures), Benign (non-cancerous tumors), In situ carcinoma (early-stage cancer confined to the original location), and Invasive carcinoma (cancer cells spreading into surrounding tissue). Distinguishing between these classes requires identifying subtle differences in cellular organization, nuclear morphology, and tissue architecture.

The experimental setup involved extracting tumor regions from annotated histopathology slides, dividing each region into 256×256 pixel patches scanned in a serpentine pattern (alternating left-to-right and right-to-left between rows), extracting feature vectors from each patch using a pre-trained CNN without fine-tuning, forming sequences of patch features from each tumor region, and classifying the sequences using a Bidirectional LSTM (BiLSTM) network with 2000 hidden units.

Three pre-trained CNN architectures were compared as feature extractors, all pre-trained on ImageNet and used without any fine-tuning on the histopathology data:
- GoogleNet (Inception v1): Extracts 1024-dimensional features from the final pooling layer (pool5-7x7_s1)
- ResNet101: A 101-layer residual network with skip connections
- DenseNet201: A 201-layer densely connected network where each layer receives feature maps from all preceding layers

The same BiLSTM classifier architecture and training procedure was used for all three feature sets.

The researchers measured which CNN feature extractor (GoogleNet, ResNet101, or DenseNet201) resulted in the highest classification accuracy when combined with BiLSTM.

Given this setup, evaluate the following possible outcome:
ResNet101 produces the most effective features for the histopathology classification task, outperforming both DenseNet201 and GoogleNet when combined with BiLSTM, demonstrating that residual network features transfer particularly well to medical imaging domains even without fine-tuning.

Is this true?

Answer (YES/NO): NO